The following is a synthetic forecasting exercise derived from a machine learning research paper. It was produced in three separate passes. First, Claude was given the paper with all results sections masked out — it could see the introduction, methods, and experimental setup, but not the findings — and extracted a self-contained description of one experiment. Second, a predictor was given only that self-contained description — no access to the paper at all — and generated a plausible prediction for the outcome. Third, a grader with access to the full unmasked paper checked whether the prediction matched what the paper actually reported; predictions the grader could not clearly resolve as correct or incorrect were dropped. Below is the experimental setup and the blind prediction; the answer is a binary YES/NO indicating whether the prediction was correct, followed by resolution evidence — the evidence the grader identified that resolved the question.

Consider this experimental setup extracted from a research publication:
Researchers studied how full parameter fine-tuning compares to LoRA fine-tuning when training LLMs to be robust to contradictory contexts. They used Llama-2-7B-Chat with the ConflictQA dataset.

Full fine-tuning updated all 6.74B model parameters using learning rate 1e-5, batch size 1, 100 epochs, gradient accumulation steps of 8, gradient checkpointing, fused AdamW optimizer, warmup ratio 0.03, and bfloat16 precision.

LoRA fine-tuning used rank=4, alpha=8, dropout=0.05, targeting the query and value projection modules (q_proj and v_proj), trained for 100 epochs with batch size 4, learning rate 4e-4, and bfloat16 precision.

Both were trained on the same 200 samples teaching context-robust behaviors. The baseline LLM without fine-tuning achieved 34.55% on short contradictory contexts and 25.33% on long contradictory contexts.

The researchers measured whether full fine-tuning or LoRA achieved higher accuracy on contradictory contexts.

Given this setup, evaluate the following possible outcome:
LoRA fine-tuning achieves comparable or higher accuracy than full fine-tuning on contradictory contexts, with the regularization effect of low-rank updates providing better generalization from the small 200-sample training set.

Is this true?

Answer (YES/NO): NO